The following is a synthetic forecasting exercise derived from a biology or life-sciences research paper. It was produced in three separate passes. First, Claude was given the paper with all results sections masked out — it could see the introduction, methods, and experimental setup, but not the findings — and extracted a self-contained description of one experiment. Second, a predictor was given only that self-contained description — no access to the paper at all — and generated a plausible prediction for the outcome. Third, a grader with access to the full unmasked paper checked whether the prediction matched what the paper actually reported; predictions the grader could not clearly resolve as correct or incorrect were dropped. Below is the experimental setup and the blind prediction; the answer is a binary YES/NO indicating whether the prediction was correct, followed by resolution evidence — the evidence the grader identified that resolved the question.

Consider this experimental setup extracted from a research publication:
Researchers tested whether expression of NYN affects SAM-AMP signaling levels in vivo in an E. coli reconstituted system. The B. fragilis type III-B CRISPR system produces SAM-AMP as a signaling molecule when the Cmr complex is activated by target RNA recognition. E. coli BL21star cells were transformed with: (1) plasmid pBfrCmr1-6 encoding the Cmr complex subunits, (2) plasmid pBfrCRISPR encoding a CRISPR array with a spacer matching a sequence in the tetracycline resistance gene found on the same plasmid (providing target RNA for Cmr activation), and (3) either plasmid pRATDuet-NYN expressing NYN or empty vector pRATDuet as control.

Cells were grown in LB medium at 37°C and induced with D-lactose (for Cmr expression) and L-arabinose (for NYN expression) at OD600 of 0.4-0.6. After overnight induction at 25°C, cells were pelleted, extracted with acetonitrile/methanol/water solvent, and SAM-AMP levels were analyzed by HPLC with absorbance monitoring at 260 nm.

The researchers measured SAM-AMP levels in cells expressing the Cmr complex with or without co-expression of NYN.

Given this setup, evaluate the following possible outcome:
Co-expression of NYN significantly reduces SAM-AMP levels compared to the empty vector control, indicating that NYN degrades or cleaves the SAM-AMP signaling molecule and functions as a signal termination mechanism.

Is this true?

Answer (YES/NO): NO